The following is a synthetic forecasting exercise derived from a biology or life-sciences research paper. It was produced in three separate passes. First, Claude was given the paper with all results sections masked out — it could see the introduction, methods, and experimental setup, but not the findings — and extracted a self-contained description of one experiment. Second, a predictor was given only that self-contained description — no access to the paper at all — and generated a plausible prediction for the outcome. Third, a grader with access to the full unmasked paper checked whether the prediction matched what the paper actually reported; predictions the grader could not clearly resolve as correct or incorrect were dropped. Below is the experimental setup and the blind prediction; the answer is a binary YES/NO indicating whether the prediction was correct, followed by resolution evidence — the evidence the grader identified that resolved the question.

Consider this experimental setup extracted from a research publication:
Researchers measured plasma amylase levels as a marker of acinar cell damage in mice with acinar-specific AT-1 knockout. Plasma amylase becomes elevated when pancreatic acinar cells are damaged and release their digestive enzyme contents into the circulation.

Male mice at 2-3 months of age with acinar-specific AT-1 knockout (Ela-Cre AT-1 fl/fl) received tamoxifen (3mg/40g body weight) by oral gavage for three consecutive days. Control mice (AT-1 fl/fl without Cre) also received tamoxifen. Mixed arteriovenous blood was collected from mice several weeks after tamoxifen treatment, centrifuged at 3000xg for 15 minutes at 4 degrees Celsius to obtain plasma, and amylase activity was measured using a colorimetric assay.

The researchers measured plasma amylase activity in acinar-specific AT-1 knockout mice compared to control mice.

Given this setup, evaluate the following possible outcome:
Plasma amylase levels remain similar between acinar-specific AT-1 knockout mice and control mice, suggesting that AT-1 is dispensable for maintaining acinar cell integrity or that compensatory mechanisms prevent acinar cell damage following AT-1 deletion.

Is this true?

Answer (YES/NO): YES